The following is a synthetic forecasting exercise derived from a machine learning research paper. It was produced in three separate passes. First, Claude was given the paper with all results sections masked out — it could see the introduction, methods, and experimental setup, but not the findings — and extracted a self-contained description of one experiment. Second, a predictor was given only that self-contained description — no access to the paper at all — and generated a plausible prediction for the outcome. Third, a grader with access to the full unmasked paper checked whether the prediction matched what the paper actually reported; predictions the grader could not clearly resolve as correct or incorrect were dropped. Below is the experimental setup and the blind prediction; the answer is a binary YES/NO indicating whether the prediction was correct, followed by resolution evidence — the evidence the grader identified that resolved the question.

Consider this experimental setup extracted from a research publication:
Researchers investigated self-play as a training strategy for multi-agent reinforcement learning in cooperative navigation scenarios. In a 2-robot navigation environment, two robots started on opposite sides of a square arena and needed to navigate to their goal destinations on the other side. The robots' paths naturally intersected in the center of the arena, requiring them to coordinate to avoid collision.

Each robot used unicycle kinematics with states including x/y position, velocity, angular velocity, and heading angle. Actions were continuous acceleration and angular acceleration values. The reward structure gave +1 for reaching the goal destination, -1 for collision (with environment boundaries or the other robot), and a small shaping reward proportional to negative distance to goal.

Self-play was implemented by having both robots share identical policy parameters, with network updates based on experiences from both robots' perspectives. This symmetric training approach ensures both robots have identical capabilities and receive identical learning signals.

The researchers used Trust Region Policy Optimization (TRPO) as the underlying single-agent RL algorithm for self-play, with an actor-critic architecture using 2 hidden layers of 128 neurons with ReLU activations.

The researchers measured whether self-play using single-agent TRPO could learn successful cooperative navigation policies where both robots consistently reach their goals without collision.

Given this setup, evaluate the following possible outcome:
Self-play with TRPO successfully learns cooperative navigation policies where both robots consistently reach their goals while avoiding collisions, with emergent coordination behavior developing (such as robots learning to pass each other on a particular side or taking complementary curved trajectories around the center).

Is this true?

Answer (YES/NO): NO